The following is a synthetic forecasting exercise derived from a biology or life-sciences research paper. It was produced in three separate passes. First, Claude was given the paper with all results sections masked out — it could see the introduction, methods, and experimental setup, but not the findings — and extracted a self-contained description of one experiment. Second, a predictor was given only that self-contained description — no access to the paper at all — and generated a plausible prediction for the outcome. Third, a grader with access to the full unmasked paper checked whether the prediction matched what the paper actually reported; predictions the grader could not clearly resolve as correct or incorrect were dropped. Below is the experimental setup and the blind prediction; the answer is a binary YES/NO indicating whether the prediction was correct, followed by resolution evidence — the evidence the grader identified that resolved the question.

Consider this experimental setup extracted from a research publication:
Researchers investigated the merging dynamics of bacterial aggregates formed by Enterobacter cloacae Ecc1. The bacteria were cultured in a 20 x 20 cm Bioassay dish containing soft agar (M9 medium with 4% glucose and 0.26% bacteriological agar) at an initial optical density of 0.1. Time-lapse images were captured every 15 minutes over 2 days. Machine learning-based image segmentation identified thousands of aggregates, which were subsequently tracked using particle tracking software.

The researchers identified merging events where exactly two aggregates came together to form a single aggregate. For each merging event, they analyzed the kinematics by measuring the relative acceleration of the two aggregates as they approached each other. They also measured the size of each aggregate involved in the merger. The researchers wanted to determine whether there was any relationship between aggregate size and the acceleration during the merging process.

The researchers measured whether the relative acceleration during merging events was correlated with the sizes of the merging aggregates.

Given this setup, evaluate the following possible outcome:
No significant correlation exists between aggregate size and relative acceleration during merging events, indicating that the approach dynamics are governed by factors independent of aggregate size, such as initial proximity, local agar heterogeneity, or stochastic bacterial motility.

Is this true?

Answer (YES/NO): NO